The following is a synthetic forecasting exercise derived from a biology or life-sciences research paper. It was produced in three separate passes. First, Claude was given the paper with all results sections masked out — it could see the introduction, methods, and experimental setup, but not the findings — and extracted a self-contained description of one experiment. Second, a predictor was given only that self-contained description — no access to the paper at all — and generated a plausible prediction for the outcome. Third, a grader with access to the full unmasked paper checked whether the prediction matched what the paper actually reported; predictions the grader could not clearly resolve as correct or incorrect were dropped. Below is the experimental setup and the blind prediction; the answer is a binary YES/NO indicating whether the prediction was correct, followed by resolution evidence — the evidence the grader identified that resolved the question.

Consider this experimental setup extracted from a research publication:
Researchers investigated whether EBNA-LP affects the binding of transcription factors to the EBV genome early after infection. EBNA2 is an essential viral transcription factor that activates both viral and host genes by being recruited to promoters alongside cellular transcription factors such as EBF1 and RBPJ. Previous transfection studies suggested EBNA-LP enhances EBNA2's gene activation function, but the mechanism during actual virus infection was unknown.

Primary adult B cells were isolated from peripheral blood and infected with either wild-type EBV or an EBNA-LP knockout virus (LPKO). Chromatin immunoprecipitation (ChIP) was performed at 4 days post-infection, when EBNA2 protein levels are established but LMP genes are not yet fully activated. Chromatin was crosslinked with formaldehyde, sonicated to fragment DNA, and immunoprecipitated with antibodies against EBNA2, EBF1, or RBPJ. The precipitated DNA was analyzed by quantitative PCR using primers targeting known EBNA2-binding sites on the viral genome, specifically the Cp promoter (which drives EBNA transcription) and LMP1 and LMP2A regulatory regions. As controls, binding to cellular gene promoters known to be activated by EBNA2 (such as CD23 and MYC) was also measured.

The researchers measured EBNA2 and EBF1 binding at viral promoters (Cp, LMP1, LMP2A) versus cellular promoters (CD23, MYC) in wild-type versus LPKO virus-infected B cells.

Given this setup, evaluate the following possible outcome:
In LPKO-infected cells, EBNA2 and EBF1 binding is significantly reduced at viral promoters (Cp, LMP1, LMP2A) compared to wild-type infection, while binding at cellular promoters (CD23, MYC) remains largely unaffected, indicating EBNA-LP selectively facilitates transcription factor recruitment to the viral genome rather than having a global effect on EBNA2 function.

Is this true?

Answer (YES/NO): YES